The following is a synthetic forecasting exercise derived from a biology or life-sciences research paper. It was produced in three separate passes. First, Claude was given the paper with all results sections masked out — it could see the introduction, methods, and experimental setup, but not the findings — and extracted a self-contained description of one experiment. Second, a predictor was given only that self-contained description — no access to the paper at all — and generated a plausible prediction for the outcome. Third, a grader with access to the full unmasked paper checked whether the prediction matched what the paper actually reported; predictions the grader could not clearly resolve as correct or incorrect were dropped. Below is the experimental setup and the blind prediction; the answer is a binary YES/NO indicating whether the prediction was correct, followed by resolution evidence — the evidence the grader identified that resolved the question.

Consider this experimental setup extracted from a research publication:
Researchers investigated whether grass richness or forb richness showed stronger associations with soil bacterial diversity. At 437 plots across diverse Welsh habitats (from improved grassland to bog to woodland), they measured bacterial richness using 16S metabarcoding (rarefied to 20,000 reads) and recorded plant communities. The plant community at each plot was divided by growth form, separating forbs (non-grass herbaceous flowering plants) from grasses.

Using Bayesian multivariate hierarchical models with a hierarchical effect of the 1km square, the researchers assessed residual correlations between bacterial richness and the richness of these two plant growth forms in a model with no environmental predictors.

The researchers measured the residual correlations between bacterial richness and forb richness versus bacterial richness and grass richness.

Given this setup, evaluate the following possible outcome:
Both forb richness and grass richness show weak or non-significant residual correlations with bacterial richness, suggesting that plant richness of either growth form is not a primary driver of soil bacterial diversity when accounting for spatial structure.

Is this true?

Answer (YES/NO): NO